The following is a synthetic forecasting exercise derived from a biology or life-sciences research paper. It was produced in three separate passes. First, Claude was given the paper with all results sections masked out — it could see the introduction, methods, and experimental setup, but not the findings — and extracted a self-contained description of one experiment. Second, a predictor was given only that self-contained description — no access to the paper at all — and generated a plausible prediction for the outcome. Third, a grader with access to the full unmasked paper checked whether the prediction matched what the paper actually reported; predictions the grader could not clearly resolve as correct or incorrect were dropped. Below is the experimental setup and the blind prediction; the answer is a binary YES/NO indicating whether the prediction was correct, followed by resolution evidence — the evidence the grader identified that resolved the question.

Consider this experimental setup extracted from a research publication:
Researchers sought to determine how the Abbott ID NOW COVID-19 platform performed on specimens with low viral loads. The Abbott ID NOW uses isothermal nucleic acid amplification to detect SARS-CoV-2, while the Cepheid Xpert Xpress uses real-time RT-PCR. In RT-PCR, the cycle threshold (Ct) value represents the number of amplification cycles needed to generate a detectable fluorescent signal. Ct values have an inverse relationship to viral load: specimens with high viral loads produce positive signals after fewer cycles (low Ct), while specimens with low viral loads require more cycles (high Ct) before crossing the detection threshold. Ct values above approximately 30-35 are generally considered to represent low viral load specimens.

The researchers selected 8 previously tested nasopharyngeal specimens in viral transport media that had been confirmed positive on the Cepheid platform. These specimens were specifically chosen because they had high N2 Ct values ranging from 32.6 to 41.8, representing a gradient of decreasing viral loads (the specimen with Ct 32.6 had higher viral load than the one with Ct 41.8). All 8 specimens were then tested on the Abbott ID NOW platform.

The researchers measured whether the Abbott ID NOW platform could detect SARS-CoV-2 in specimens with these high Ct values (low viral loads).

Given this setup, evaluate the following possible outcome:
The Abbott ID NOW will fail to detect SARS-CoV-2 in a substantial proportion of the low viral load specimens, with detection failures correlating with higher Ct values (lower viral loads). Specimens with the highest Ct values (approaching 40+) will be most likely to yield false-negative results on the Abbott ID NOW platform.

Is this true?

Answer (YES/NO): YES